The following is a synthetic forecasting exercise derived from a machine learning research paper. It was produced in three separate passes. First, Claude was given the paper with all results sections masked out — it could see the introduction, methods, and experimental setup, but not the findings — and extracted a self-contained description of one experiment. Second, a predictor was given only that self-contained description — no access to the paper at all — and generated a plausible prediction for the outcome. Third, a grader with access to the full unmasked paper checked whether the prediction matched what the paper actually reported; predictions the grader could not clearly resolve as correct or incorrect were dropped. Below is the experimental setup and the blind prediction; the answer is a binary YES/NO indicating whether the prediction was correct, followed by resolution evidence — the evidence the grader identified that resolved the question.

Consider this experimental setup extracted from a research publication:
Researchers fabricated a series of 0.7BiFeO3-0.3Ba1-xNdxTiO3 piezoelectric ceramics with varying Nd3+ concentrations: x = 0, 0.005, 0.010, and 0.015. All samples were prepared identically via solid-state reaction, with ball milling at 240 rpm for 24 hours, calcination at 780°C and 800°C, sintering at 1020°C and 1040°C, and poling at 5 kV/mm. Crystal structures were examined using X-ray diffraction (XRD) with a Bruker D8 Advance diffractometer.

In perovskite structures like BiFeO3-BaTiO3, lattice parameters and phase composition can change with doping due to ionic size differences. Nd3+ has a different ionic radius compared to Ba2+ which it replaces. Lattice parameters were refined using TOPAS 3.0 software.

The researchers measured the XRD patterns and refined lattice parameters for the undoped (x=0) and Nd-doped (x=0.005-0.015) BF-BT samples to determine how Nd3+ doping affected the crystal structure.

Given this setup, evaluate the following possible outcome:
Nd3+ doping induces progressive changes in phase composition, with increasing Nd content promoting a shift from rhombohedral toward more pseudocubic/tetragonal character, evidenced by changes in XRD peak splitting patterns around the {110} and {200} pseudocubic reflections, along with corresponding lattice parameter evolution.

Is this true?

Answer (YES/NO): NO